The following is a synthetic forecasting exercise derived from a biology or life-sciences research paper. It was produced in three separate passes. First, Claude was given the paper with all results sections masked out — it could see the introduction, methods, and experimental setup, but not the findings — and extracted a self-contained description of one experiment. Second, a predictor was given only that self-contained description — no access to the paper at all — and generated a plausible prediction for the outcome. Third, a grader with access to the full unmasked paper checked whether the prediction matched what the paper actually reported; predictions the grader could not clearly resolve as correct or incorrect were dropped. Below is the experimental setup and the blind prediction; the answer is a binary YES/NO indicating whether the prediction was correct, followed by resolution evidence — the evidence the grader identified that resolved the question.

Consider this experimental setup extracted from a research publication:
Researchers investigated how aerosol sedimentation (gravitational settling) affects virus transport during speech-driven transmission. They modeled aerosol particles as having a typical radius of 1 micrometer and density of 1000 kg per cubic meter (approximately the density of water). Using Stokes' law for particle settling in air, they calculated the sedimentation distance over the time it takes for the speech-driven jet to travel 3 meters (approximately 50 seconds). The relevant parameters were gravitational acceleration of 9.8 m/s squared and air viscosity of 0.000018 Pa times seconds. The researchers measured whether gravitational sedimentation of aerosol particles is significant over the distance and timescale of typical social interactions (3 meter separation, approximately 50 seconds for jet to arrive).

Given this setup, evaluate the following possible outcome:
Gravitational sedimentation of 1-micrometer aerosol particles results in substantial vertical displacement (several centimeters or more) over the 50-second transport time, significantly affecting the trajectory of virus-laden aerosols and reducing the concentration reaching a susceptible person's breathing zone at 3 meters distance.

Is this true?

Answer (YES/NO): NO